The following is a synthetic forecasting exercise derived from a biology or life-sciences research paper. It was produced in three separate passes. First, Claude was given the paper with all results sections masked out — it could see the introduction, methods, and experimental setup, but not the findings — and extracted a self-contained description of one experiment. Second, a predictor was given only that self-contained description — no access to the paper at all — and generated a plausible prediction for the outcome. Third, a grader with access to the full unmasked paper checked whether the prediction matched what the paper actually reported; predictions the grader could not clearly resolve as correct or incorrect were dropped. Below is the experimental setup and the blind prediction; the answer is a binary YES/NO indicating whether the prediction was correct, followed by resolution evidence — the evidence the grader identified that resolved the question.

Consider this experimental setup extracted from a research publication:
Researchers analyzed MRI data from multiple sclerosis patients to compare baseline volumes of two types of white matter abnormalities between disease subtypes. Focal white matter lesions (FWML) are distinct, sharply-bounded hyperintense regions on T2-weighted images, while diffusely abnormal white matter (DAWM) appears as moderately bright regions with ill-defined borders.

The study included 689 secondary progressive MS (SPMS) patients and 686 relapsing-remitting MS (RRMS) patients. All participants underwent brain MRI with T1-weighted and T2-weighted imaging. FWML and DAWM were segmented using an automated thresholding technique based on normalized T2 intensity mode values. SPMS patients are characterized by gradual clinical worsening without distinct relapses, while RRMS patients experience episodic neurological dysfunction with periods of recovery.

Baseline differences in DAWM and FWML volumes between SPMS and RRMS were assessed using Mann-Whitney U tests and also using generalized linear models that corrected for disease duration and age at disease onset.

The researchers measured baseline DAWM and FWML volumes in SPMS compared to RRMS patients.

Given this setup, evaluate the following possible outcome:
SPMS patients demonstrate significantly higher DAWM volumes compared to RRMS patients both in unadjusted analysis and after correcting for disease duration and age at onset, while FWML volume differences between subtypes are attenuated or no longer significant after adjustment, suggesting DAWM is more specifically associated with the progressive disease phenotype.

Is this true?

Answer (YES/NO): NO